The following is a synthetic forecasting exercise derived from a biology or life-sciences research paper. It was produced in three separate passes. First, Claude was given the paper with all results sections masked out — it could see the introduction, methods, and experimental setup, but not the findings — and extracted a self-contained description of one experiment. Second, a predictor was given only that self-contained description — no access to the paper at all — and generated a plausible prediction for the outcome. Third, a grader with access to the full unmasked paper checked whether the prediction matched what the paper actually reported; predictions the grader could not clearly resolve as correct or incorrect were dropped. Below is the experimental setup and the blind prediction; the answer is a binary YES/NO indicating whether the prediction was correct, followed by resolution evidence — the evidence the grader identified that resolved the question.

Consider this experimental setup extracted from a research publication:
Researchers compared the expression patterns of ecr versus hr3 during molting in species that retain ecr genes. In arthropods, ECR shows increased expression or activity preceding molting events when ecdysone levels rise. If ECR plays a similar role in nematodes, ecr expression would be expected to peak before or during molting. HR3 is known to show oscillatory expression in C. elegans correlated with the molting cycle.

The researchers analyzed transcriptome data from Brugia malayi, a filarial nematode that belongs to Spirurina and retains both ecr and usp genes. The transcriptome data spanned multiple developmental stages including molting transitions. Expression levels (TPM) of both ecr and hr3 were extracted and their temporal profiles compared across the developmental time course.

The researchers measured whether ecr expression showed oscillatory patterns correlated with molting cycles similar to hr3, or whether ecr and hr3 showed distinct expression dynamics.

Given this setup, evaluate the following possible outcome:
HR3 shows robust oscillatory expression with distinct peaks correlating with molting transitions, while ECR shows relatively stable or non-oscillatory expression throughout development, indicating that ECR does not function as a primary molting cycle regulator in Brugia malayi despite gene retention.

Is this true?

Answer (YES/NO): NO